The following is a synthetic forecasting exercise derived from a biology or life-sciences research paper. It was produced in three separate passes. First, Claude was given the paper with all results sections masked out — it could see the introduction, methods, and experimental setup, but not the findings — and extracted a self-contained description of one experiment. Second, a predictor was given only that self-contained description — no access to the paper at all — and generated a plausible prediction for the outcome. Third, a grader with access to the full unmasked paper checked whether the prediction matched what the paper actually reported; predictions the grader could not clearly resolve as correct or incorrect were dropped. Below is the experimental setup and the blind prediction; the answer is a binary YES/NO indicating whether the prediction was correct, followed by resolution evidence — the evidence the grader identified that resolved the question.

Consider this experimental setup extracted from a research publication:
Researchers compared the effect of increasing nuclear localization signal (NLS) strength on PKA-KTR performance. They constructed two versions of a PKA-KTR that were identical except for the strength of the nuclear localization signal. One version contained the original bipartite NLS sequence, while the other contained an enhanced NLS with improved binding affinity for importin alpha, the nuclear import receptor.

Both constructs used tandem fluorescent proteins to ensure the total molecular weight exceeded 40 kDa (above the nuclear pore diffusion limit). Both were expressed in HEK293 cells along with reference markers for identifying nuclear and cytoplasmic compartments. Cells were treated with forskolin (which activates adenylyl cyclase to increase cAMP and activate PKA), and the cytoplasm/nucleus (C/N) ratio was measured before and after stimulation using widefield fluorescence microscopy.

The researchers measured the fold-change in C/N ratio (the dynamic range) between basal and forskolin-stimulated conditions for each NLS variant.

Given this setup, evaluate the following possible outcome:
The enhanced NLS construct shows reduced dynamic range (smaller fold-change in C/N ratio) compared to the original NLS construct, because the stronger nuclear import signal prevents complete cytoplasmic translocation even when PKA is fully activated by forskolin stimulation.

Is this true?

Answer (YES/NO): NO